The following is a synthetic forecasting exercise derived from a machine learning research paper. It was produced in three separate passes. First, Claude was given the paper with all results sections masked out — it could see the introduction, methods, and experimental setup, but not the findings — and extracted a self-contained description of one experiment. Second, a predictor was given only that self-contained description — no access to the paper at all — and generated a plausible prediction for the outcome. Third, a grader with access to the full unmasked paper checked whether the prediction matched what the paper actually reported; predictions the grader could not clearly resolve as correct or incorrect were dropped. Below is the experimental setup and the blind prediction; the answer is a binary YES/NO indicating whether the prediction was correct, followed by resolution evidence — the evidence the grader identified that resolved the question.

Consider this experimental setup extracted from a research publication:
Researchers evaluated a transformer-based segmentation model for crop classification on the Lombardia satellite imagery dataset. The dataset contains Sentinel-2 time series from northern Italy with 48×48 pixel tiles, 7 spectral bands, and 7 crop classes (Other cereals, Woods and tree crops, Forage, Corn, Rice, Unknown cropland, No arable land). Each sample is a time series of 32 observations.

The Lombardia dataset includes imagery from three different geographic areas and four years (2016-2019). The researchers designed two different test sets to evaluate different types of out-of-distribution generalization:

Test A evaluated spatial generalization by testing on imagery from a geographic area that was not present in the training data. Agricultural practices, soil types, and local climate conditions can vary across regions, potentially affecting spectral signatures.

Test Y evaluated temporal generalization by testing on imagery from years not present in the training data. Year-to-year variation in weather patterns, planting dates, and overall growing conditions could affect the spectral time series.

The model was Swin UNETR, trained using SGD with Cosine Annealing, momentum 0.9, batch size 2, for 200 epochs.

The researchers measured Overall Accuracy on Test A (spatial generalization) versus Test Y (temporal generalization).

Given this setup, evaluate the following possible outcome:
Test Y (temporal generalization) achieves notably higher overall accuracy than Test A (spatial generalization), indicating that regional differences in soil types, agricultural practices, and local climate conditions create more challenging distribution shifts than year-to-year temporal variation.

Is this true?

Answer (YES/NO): NO